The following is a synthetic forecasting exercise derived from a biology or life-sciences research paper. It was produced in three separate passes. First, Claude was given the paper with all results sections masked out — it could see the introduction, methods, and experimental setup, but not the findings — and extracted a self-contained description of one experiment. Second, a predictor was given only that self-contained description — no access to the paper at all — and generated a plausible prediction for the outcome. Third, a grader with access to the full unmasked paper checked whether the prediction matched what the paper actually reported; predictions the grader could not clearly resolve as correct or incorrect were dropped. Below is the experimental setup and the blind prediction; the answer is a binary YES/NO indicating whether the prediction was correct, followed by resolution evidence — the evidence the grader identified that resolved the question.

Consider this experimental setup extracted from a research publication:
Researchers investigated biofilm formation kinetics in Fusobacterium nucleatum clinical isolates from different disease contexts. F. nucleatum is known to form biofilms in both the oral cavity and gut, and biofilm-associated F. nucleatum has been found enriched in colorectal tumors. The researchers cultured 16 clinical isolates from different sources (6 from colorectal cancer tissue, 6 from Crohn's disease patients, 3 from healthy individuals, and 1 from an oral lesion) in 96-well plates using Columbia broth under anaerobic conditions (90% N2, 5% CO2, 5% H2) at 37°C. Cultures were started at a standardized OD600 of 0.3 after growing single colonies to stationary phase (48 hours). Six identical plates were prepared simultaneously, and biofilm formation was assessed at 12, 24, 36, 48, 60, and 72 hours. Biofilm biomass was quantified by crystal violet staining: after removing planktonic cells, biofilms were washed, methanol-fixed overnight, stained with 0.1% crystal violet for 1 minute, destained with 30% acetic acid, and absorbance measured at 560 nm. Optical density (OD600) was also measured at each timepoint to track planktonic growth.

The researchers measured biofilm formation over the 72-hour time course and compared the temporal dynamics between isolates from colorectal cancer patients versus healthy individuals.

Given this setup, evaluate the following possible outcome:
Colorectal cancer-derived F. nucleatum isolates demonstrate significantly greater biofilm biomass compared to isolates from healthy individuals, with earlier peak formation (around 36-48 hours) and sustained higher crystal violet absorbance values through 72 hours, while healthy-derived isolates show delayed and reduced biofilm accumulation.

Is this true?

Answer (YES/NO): NO